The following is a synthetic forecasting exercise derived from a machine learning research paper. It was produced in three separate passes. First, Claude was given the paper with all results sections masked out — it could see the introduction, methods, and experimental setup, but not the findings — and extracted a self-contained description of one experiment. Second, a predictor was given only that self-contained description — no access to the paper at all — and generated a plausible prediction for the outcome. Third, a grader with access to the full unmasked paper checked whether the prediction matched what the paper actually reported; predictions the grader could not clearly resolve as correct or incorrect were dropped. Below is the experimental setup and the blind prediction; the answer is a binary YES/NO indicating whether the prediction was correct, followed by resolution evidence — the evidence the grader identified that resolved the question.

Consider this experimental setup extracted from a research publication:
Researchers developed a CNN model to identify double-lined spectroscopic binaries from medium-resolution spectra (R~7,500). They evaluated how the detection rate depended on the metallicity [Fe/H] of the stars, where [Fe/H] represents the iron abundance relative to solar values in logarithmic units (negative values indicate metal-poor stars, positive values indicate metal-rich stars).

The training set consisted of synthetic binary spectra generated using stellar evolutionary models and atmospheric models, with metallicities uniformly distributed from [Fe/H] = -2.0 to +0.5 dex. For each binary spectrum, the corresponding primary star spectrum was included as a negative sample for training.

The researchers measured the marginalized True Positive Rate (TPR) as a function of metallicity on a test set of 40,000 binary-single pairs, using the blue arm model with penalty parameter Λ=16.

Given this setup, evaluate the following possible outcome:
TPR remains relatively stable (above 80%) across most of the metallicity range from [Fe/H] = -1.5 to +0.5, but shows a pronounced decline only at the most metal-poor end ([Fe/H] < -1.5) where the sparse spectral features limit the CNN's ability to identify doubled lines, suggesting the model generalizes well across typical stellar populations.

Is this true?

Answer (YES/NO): NO